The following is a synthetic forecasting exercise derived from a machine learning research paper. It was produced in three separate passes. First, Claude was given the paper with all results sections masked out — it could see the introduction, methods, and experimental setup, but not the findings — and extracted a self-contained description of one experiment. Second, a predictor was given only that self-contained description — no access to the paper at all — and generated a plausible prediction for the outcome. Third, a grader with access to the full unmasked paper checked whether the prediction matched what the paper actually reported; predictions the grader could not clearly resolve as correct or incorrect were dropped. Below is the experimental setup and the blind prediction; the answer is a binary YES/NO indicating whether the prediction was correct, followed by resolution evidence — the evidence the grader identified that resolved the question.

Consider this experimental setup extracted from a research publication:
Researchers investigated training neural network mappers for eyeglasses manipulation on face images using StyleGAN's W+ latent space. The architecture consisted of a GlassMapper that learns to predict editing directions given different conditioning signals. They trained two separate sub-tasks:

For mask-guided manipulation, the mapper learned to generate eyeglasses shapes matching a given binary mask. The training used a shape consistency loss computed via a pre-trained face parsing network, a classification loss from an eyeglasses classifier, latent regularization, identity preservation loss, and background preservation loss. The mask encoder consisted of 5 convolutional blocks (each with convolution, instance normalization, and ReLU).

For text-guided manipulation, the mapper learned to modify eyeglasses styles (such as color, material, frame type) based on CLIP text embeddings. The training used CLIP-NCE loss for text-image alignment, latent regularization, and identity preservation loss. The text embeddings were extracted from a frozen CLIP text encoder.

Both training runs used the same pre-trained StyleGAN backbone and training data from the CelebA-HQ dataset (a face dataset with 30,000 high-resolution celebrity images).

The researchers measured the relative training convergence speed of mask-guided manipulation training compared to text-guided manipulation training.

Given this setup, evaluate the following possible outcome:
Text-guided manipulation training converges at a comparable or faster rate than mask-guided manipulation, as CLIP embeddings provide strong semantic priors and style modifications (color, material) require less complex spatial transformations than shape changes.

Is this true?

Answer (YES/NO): YES